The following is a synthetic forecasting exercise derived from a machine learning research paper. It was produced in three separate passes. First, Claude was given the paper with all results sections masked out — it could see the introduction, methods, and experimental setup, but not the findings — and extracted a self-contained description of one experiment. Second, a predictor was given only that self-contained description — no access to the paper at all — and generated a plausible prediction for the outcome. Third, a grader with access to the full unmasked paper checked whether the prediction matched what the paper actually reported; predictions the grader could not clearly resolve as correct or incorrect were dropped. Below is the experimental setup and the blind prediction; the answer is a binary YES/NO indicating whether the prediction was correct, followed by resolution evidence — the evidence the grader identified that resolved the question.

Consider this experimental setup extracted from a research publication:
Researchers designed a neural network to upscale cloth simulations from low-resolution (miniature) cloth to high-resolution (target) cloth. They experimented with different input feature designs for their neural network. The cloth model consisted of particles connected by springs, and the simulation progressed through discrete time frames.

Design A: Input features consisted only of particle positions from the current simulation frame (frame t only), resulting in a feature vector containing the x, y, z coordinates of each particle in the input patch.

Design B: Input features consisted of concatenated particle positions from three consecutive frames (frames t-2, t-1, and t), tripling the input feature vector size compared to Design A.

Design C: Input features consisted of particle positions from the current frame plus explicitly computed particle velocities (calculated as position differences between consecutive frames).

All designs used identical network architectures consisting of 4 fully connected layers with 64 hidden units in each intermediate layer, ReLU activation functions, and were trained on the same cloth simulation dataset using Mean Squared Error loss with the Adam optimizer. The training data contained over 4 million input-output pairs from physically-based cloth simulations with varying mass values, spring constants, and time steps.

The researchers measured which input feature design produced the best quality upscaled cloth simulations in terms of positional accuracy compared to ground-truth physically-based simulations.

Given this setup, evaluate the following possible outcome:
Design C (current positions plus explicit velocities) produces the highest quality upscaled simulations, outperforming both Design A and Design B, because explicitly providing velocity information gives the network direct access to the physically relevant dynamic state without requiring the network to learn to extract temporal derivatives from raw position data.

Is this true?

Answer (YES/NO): NO